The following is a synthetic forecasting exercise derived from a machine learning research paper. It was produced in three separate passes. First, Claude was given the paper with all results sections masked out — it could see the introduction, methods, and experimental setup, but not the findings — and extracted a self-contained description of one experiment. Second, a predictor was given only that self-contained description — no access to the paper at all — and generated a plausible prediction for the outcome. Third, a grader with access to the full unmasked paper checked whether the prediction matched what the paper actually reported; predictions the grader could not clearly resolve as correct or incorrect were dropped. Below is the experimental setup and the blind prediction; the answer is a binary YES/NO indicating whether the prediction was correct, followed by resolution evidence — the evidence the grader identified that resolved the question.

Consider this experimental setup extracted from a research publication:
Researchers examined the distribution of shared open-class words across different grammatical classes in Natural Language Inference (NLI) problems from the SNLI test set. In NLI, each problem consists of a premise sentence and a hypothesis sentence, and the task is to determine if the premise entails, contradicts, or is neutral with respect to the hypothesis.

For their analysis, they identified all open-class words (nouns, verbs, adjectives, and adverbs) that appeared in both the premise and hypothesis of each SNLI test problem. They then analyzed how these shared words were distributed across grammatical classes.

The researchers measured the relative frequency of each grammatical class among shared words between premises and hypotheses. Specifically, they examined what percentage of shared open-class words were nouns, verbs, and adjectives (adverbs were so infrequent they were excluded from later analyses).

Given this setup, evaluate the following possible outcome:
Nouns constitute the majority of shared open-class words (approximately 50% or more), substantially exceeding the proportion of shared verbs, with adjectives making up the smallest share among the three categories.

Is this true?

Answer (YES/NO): YES